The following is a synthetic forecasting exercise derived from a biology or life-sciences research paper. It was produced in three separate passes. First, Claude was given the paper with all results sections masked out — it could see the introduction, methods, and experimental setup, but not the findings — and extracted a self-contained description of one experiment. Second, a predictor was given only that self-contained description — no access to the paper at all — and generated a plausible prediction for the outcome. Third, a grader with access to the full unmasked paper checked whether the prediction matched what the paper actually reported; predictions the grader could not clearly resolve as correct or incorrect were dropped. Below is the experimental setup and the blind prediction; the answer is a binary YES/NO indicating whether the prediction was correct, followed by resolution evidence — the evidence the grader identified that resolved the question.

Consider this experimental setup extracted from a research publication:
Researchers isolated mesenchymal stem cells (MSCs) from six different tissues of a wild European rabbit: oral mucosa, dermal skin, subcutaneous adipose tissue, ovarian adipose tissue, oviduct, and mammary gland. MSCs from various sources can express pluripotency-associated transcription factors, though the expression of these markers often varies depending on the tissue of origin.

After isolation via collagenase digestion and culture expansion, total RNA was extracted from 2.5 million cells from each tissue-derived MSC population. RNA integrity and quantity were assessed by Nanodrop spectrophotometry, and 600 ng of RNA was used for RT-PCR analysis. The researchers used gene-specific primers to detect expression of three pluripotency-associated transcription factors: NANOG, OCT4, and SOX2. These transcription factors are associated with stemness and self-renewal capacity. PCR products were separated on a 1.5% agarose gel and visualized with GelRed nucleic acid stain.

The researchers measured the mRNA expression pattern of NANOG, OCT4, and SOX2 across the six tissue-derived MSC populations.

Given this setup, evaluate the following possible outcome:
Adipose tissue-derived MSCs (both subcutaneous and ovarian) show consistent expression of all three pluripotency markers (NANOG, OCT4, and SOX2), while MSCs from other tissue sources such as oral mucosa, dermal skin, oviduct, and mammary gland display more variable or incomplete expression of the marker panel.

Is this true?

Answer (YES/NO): NO